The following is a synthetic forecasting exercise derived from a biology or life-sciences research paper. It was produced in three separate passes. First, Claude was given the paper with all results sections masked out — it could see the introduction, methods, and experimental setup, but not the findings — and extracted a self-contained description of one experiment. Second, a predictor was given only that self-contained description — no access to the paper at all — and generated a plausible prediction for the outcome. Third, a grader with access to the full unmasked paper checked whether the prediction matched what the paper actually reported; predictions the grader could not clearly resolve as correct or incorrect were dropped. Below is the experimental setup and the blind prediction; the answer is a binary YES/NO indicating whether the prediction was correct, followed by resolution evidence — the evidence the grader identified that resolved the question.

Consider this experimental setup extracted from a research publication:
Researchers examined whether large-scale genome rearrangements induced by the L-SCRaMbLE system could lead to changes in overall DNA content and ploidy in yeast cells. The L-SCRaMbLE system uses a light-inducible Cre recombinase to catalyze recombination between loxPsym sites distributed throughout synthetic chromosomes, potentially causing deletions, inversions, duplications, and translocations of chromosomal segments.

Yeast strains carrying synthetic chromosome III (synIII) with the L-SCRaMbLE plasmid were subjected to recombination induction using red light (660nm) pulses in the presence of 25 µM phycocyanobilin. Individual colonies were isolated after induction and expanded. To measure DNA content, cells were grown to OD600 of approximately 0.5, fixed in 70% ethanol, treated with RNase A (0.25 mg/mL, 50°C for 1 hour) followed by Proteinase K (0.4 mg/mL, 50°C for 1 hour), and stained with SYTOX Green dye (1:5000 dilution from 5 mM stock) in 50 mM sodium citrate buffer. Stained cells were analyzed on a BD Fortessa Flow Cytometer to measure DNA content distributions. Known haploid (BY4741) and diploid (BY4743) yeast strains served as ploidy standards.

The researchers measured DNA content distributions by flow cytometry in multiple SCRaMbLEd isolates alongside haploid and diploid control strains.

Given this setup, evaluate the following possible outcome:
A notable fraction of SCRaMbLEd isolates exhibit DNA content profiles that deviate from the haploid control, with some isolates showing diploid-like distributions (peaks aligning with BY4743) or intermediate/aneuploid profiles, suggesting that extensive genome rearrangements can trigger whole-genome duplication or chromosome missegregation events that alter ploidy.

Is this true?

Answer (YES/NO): YES